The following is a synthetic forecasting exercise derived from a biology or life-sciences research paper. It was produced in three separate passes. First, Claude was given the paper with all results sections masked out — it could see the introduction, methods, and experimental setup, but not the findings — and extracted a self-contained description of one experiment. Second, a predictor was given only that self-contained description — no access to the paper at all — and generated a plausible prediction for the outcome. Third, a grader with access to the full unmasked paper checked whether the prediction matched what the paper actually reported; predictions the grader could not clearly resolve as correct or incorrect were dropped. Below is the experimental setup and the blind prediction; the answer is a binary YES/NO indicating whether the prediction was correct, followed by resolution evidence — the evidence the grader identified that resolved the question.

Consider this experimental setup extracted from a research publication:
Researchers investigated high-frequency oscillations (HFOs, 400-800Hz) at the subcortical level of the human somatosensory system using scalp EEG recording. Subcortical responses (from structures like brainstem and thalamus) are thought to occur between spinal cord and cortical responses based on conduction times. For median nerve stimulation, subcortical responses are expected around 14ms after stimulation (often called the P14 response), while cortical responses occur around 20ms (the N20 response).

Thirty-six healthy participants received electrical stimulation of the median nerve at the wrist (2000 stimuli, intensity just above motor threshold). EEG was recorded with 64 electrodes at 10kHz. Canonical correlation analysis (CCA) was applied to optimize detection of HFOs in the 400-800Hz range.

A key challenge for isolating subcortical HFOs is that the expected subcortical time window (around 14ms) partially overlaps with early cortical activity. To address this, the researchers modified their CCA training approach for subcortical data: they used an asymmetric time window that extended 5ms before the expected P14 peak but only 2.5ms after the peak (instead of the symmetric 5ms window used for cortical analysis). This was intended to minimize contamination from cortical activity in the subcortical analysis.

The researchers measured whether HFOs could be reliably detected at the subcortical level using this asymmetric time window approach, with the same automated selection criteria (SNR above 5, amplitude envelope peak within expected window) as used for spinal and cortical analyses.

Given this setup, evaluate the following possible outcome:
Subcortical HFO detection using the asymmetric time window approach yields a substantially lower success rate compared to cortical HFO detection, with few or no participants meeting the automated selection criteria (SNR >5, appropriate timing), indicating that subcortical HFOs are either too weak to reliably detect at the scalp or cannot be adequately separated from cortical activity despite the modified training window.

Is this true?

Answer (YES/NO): NO